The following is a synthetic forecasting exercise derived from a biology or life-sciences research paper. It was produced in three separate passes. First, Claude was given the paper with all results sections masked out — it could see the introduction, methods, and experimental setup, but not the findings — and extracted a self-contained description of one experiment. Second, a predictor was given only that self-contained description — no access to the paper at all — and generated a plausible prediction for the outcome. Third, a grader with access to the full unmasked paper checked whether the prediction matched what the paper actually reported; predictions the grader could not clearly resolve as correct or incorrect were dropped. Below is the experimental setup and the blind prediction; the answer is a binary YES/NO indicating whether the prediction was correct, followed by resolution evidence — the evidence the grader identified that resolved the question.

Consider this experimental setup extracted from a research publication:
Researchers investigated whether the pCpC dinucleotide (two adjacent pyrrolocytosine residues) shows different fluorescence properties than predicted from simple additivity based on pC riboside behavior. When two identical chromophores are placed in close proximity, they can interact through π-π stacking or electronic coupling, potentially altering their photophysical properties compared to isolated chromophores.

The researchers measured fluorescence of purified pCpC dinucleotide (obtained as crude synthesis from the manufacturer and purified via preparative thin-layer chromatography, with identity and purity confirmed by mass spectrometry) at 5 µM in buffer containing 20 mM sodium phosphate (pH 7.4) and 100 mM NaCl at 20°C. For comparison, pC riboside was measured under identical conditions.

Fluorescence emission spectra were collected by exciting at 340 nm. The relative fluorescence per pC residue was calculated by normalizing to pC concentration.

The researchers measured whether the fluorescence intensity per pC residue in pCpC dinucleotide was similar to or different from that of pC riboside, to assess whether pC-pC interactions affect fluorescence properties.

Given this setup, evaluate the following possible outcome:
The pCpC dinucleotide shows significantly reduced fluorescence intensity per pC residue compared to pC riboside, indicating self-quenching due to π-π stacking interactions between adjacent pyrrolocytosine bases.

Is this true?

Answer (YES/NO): YES